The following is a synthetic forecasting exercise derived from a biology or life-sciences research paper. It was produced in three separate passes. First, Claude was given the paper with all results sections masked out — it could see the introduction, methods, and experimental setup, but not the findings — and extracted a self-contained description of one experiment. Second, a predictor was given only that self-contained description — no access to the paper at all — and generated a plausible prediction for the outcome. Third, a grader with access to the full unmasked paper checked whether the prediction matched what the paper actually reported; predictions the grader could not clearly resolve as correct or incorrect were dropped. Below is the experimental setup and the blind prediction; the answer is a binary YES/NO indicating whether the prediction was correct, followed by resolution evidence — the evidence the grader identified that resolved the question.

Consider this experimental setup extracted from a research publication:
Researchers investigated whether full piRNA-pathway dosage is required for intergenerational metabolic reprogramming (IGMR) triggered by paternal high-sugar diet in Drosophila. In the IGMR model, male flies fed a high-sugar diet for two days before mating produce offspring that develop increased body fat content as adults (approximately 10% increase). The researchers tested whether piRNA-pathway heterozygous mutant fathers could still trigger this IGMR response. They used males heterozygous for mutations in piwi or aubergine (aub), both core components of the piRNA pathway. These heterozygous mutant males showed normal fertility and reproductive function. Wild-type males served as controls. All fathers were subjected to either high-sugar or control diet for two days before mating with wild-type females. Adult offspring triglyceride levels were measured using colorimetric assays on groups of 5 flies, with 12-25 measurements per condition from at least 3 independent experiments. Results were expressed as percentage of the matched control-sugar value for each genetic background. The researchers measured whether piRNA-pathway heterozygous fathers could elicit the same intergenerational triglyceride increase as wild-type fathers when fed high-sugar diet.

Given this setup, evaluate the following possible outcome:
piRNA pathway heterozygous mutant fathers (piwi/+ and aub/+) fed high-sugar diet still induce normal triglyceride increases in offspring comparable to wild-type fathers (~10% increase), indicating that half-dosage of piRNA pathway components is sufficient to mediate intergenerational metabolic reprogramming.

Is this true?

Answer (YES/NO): NO